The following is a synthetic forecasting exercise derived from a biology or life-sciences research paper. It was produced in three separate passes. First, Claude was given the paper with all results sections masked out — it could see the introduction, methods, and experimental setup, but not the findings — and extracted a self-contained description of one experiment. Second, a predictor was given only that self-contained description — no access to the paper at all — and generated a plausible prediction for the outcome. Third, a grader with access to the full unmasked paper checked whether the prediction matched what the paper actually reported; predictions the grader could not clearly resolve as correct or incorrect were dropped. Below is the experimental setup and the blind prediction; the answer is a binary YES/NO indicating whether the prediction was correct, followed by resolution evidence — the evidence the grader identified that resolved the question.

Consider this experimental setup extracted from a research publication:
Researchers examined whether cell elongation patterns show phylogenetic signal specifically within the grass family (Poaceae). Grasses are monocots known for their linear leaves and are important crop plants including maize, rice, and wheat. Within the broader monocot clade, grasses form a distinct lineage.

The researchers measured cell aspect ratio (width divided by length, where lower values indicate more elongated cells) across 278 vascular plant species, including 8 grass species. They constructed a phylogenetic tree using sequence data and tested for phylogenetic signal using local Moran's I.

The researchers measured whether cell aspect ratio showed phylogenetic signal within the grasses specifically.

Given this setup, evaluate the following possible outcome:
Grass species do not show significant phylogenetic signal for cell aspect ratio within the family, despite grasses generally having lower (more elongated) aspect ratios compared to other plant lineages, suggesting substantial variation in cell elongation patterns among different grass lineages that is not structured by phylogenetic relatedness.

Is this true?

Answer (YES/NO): NO